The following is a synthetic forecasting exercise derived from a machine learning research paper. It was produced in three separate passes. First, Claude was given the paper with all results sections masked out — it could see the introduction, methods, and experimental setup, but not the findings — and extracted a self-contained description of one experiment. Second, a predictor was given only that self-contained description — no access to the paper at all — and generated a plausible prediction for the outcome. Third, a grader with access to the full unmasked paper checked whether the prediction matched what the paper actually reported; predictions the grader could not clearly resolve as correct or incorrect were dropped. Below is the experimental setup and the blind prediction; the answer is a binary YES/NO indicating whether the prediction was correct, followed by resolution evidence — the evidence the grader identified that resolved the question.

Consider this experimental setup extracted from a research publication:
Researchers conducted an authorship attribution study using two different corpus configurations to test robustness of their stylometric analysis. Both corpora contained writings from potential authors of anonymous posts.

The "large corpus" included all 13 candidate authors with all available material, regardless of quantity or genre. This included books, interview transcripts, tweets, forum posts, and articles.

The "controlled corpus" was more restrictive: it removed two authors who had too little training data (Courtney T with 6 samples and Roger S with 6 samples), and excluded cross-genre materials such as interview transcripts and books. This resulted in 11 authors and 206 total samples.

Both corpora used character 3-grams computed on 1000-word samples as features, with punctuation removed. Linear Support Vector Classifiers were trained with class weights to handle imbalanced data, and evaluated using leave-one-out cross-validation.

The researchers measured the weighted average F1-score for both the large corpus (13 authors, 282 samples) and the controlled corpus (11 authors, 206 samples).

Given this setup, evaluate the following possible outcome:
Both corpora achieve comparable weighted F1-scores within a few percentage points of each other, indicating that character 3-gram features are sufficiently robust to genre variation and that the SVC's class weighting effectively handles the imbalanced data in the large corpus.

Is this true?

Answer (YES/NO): YES